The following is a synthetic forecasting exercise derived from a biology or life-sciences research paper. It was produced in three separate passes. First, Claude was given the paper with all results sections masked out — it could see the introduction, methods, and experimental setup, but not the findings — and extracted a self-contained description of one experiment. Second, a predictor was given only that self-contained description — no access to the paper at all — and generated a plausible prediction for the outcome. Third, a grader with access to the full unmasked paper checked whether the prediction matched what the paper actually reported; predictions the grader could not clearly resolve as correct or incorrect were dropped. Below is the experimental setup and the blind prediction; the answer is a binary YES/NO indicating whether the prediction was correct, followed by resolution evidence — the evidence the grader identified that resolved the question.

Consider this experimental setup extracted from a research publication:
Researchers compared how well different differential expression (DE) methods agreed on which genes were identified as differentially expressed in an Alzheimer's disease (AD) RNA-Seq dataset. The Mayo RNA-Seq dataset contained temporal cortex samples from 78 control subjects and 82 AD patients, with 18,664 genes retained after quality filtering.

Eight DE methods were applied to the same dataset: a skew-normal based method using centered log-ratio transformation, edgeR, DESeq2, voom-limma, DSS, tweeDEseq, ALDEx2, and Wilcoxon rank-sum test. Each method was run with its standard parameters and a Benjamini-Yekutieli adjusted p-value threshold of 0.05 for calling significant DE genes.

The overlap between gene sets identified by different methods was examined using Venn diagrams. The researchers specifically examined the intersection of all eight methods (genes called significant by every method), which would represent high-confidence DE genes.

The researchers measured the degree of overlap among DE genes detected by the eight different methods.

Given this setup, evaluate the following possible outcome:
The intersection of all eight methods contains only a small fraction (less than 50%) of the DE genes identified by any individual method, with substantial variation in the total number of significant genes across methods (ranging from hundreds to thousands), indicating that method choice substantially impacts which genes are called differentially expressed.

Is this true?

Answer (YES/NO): NO